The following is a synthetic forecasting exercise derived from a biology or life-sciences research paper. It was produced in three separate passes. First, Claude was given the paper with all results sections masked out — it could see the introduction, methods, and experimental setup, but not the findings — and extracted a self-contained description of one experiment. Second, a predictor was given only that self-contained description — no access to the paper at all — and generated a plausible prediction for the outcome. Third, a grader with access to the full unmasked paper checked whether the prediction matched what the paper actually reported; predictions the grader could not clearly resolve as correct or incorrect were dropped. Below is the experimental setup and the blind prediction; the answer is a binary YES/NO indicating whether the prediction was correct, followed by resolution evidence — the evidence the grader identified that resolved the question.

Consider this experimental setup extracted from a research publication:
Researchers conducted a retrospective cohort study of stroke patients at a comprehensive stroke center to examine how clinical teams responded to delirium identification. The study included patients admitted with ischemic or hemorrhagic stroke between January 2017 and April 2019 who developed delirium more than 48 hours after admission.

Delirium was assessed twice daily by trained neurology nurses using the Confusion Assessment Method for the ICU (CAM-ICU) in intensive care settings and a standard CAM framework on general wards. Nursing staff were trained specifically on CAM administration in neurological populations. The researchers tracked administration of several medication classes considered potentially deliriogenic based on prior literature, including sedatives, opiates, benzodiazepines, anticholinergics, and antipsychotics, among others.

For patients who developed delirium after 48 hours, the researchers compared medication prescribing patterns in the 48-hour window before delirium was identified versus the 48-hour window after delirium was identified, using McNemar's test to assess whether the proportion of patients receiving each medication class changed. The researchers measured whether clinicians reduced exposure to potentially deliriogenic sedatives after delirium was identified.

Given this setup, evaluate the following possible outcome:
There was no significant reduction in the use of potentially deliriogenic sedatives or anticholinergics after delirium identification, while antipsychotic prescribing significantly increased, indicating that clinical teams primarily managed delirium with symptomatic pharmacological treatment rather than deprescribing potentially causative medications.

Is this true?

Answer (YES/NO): NO